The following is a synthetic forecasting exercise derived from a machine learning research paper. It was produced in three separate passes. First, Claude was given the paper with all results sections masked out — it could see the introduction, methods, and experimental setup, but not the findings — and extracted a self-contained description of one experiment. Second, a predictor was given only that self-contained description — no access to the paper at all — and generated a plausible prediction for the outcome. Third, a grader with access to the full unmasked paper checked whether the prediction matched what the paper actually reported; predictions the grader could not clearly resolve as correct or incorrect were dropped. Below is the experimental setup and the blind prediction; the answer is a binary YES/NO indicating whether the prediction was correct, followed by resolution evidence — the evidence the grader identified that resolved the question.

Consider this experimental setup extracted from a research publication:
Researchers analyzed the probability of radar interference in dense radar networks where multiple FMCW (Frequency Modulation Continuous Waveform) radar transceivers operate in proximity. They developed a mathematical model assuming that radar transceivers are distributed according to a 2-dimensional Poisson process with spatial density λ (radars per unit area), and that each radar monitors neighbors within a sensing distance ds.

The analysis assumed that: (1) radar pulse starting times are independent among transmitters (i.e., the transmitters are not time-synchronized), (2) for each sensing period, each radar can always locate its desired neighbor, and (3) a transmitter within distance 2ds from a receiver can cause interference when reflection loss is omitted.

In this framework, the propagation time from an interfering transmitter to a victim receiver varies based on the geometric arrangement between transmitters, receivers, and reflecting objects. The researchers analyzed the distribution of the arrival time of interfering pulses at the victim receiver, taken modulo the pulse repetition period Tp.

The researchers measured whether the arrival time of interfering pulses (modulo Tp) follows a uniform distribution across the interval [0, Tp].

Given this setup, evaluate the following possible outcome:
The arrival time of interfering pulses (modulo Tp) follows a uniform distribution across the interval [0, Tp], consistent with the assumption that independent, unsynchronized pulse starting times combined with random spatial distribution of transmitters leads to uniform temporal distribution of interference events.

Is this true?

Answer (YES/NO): YES